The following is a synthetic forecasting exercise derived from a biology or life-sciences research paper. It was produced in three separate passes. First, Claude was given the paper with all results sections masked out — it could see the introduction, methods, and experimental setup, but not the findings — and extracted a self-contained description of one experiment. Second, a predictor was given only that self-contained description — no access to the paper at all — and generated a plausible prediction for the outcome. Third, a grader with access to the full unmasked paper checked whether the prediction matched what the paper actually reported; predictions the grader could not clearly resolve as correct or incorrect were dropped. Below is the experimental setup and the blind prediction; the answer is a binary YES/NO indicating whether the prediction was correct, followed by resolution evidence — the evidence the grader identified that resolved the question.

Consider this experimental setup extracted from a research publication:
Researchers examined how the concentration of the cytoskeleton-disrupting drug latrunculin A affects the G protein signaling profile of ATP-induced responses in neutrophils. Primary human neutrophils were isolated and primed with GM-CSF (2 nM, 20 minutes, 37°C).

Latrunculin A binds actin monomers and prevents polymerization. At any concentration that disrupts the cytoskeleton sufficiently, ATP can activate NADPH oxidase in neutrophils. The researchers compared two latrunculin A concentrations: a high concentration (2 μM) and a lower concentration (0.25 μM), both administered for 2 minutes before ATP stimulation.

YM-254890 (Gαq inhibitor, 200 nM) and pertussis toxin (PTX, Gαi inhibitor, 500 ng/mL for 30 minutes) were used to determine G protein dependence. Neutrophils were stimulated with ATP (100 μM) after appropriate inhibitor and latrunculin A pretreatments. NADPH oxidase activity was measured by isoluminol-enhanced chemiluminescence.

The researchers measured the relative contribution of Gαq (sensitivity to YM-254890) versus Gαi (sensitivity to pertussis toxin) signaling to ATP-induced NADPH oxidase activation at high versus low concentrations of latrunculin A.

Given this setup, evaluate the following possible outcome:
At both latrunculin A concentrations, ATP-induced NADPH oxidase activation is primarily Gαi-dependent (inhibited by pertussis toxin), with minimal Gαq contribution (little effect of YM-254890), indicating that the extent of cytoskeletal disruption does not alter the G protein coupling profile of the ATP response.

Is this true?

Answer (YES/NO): NO